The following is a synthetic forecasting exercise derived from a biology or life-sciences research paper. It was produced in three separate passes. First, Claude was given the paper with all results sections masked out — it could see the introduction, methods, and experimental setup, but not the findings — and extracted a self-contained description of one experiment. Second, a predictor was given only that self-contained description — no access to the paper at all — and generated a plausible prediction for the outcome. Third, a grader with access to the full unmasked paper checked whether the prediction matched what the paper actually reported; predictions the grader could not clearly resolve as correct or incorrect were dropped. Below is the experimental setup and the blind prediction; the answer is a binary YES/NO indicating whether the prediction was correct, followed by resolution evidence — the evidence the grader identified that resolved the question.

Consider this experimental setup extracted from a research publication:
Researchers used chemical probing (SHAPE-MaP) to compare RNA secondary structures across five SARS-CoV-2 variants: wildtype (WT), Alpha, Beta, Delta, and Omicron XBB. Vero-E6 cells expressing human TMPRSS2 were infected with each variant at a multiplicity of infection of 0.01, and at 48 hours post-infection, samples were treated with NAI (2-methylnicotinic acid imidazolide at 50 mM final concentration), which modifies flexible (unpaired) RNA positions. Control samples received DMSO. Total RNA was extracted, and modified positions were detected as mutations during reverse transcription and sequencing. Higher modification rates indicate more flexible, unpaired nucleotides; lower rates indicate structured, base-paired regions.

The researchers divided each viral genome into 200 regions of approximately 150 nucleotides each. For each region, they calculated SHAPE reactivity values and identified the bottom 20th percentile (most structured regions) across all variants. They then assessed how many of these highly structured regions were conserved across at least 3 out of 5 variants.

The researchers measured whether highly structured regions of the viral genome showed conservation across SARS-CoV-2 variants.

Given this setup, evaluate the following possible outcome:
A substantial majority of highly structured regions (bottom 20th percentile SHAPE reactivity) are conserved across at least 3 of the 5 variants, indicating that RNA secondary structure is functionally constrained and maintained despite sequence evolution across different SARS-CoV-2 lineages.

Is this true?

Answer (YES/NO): YES